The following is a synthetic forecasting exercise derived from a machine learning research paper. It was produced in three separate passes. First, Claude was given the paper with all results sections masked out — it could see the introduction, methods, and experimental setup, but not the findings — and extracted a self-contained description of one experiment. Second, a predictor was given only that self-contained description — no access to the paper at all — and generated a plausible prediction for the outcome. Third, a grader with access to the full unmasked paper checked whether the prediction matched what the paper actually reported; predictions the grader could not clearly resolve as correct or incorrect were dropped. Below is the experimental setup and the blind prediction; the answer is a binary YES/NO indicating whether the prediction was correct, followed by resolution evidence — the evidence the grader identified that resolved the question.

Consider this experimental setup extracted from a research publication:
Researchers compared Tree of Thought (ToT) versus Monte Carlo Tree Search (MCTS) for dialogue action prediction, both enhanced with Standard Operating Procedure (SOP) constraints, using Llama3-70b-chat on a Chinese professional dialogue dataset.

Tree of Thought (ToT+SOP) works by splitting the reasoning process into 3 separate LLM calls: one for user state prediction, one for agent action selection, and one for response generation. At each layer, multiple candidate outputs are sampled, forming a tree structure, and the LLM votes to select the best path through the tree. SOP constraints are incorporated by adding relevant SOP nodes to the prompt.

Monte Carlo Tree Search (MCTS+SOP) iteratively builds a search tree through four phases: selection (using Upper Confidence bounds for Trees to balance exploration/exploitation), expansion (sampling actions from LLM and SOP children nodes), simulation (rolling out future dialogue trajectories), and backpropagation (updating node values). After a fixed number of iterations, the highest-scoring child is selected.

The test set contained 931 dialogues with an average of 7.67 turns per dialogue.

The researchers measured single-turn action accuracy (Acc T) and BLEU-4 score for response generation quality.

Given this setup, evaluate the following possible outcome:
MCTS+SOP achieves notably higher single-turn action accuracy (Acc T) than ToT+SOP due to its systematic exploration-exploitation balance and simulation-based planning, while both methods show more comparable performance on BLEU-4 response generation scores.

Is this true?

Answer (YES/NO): YES